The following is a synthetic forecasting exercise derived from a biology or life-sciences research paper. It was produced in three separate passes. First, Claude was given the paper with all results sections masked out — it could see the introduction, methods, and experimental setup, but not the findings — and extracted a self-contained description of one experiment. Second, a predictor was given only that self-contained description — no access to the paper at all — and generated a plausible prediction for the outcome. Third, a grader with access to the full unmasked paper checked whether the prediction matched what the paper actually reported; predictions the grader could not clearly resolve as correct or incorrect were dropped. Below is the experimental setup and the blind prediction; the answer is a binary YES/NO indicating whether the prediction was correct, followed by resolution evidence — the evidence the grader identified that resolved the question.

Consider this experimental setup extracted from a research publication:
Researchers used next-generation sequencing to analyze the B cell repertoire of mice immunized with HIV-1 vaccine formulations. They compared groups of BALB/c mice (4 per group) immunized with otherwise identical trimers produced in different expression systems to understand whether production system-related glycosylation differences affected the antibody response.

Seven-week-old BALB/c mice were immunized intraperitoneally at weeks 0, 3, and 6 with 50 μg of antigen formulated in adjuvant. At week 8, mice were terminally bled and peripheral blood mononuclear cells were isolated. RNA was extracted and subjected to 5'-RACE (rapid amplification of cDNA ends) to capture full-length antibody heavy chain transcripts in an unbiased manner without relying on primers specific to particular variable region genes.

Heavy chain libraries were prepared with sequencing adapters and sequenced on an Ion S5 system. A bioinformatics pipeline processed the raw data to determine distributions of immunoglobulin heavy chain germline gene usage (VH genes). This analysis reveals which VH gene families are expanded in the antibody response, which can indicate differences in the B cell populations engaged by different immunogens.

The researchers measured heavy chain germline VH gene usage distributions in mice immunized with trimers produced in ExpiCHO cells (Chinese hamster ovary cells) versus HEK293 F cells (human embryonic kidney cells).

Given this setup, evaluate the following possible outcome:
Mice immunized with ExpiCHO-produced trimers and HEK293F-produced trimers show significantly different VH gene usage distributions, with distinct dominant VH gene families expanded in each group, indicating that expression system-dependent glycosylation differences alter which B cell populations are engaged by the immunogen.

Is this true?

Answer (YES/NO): NO